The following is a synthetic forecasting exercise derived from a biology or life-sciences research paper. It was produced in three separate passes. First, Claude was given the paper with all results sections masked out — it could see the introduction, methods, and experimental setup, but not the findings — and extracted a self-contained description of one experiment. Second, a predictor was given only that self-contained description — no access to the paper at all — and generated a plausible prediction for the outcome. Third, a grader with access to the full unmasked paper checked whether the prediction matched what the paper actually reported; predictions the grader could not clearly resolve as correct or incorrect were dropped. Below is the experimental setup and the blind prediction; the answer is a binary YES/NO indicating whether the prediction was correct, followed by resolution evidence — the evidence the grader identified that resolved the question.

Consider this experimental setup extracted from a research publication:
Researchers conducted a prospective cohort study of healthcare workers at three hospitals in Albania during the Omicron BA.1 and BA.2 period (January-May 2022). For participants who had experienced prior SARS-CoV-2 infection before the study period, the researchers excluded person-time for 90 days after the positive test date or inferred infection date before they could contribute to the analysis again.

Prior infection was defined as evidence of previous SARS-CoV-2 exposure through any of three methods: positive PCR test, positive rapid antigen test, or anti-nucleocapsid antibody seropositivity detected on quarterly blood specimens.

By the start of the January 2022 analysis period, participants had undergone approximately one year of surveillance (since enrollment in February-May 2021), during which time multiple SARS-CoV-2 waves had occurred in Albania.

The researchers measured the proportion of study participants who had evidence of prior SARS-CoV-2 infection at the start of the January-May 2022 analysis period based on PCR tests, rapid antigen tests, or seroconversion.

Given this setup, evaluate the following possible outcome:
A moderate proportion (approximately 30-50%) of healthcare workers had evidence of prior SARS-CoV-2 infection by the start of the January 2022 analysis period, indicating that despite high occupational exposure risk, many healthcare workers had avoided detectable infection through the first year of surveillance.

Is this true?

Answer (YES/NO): NO